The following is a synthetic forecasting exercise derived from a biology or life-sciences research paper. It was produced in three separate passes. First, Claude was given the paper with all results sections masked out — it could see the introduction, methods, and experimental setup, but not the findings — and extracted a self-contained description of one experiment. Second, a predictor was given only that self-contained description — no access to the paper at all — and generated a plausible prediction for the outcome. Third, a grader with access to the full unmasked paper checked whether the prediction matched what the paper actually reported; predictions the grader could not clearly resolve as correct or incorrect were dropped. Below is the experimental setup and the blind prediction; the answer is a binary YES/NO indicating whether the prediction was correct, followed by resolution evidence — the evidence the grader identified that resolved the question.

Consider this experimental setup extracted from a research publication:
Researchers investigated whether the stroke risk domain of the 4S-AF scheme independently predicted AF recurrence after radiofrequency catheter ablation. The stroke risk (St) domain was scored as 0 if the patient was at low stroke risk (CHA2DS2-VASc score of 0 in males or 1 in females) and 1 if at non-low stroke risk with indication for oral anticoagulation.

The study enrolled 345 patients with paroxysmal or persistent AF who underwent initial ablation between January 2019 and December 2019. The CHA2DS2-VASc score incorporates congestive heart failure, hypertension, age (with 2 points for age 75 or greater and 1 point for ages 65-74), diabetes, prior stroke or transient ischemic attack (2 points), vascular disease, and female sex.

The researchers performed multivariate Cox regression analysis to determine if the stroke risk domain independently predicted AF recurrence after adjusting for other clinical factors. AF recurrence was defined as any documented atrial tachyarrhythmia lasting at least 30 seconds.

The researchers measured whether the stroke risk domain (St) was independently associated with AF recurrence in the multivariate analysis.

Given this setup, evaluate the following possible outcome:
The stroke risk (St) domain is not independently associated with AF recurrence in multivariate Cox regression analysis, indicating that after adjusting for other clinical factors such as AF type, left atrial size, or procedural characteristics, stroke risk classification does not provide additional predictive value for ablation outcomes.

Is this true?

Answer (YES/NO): YES